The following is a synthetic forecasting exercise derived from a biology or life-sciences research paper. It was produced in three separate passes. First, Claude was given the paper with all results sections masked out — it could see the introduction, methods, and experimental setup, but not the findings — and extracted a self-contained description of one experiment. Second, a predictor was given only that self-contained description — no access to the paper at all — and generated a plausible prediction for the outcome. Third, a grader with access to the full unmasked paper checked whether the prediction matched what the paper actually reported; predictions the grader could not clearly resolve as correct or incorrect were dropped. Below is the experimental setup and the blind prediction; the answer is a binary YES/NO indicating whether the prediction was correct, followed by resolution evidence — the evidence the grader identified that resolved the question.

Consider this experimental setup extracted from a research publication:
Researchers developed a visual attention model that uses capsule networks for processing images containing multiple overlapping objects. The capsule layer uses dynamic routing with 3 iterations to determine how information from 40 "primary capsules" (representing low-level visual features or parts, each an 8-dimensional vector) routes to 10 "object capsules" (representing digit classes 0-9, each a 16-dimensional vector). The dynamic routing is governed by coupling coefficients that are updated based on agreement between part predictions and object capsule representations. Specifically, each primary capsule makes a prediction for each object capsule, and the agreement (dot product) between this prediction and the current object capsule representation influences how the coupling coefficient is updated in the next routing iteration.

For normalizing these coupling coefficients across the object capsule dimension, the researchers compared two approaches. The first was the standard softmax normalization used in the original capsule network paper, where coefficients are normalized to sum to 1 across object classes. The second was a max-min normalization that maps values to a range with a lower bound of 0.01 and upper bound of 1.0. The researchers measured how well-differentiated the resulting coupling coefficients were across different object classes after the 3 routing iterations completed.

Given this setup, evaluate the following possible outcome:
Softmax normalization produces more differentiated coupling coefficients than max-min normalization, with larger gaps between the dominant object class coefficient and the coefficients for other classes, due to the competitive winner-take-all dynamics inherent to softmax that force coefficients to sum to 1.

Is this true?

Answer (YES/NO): NO